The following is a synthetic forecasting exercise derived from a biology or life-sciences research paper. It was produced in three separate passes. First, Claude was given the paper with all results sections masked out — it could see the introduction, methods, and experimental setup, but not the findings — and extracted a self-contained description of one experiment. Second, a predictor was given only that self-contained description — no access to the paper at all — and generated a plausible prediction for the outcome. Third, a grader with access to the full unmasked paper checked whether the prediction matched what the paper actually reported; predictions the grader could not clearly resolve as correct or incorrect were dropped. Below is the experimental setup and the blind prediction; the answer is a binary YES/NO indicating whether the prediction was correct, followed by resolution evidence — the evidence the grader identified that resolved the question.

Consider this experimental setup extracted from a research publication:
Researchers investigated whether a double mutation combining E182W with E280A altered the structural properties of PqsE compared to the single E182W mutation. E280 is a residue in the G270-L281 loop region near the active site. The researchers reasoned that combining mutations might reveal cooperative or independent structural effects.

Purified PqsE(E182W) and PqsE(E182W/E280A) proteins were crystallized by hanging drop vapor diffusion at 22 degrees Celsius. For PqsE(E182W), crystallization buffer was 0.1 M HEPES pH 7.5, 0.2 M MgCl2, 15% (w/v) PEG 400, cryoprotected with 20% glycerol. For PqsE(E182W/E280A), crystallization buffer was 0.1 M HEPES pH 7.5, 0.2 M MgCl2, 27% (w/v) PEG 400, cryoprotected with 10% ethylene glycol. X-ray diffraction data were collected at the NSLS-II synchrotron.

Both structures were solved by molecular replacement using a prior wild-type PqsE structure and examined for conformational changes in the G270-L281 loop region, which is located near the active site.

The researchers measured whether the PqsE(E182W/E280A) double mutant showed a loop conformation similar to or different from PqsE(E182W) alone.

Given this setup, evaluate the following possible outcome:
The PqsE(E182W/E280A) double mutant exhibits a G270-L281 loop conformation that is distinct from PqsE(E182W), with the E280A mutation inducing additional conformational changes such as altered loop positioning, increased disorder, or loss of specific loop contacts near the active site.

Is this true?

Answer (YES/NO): YES